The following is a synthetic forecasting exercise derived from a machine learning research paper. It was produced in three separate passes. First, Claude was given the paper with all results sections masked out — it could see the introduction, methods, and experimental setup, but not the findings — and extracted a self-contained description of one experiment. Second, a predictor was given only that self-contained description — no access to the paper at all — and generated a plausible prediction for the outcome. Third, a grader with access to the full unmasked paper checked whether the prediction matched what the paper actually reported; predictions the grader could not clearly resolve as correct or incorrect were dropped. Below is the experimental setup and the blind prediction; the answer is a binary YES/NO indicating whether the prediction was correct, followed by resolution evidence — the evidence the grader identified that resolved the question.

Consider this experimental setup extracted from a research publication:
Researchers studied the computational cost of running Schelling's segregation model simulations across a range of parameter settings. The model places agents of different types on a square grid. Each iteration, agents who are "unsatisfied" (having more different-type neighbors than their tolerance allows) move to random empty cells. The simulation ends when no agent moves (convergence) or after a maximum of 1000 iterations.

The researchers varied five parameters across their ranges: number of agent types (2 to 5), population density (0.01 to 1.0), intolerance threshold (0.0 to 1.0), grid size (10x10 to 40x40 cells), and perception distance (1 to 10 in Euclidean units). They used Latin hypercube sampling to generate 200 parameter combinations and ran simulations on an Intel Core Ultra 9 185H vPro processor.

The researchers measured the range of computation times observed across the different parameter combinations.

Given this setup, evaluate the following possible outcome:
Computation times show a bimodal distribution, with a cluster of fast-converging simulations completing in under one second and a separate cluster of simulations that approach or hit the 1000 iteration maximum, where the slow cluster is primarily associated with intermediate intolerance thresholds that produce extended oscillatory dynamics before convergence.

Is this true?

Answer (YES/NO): NO